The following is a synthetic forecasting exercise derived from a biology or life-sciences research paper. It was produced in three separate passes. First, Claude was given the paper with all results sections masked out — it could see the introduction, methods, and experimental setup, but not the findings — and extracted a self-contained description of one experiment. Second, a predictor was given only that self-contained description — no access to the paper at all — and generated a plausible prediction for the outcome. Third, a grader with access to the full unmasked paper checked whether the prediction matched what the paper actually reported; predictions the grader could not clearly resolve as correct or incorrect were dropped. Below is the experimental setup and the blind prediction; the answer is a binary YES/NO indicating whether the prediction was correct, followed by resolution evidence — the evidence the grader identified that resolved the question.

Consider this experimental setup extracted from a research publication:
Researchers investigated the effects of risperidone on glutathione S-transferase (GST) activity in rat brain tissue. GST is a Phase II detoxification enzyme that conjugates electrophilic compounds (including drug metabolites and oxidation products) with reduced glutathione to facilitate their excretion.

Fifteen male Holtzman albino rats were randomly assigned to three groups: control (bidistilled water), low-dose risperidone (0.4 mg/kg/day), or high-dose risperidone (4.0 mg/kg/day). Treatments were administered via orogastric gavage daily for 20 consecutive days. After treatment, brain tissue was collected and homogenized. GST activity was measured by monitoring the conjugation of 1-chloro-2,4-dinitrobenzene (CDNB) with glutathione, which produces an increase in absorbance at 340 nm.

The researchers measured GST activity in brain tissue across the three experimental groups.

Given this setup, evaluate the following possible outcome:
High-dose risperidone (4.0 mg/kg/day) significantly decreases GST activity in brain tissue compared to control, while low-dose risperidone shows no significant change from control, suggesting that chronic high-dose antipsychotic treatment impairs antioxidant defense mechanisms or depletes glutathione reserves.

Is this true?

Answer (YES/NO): NO